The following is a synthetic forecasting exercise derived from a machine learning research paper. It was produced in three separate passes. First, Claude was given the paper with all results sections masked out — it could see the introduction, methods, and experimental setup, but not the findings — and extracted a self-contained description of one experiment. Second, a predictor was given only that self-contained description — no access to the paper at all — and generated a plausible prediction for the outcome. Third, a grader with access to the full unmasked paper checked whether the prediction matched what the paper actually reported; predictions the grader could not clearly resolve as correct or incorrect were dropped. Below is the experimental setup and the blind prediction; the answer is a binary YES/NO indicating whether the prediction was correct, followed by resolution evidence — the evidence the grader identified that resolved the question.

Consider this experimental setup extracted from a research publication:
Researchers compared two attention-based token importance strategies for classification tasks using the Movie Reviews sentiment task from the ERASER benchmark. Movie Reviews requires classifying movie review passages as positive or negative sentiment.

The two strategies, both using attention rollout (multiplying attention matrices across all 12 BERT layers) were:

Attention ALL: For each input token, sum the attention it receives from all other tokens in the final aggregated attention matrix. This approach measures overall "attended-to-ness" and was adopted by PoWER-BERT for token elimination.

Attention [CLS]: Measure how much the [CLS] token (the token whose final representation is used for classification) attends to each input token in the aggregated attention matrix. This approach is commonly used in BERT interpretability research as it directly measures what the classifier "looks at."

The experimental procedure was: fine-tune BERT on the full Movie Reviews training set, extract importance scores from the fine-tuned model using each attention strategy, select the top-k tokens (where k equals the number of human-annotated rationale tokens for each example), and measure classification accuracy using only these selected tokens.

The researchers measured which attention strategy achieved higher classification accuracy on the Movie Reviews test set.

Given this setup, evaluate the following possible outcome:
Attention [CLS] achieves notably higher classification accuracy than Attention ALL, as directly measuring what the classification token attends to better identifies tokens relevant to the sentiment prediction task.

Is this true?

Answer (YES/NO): NO